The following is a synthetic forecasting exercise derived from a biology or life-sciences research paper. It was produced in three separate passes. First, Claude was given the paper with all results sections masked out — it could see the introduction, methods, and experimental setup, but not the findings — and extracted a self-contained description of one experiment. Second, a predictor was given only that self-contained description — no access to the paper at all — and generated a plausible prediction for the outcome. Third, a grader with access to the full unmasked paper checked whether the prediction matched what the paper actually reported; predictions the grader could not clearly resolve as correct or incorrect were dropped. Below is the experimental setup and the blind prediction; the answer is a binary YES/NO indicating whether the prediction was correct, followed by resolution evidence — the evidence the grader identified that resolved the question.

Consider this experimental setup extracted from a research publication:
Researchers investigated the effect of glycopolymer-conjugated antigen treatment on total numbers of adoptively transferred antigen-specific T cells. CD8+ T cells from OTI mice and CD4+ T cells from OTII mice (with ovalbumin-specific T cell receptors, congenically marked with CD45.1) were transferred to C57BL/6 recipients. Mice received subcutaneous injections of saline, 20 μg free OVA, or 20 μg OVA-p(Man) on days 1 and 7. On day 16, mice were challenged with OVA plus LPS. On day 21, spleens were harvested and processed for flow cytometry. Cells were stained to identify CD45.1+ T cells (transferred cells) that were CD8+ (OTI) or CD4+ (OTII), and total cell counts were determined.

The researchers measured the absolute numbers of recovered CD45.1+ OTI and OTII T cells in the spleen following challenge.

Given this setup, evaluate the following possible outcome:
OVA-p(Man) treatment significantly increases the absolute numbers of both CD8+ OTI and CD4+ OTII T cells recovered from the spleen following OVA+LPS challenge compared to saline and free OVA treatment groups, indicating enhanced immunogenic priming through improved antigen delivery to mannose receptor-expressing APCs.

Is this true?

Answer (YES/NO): NO